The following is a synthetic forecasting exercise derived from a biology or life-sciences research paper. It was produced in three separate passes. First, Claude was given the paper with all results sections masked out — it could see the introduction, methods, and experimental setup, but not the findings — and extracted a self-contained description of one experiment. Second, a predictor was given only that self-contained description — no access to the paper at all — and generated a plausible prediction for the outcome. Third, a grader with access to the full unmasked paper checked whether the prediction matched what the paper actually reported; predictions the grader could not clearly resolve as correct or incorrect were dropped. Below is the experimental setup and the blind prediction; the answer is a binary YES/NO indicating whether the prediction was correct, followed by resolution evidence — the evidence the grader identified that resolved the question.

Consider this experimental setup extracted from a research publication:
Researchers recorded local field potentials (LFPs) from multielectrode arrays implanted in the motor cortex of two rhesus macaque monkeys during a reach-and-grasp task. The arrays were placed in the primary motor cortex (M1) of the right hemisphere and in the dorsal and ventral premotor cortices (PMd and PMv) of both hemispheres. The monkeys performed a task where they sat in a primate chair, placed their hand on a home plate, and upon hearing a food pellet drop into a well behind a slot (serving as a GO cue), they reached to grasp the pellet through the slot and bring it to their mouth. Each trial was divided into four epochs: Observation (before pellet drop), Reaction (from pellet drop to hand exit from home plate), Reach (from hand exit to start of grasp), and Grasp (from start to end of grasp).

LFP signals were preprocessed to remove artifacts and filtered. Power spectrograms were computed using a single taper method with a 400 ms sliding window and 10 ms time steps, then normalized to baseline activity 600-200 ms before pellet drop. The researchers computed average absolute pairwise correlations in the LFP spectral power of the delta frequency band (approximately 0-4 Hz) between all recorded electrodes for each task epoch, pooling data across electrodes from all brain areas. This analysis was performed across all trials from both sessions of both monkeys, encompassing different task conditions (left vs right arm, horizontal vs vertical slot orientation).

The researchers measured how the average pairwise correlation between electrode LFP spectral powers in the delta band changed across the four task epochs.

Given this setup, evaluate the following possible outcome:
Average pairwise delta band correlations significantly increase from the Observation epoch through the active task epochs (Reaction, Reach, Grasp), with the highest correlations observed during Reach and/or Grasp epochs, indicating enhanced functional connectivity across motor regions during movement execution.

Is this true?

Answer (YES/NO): NO